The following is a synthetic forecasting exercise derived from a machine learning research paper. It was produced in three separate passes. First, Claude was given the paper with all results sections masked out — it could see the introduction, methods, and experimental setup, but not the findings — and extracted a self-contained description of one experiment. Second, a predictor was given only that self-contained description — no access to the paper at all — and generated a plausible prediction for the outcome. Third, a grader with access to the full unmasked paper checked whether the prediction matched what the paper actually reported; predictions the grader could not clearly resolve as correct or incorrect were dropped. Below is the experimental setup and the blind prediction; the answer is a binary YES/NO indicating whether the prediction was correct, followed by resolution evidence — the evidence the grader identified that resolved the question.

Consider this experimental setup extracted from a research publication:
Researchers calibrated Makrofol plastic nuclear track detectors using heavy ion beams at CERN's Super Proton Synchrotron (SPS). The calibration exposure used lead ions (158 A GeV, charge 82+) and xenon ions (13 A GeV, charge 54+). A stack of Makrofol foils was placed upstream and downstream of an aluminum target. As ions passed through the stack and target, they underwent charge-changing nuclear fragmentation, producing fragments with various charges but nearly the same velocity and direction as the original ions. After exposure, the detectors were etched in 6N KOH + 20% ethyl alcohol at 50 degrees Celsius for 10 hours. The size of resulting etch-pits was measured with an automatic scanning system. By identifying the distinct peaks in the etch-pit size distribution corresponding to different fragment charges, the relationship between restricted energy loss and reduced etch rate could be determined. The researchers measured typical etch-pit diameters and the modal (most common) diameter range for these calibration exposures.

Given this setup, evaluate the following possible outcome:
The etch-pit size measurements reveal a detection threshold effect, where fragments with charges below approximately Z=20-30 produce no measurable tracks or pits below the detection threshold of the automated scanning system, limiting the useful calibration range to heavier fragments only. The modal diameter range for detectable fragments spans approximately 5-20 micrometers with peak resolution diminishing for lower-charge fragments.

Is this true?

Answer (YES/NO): NO